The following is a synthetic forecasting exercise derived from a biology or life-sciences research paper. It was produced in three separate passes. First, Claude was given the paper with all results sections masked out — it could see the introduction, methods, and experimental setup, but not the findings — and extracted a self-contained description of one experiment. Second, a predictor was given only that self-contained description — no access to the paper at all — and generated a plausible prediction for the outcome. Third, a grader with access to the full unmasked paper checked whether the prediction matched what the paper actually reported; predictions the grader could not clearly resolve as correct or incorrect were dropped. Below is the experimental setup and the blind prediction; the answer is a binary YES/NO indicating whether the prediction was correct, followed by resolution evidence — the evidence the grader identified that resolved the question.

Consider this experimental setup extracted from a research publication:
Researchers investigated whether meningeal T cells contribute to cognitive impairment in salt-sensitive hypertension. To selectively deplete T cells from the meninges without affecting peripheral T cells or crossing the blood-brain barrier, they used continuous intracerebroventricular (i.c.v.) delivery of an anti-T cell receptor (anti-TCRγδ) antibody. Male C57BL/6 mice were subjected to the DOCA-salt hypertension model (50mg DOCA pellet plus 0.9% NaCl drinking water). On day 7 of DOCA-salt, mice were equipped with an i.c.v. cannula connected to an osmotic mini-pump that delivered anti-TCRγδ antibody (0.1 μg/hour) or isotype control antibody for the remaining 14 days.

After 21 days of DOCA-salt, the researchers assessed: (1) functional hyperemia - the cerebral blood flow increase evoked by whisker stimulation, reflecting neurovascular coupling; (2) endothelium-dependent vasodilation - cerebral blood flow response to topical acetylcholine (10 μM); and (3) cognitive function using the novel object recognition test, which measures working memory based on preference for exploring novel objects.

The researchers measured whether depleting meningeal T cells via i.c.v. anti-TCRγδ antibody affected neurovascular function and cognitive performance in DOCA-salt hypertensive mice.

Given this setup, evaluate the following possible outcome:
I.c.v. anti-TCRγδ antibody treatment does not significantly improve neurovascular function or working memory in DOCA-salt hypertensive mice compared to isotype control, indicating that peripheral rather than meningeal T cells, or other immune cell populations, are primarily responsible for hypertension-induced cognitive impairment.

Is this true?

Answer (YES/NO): NO